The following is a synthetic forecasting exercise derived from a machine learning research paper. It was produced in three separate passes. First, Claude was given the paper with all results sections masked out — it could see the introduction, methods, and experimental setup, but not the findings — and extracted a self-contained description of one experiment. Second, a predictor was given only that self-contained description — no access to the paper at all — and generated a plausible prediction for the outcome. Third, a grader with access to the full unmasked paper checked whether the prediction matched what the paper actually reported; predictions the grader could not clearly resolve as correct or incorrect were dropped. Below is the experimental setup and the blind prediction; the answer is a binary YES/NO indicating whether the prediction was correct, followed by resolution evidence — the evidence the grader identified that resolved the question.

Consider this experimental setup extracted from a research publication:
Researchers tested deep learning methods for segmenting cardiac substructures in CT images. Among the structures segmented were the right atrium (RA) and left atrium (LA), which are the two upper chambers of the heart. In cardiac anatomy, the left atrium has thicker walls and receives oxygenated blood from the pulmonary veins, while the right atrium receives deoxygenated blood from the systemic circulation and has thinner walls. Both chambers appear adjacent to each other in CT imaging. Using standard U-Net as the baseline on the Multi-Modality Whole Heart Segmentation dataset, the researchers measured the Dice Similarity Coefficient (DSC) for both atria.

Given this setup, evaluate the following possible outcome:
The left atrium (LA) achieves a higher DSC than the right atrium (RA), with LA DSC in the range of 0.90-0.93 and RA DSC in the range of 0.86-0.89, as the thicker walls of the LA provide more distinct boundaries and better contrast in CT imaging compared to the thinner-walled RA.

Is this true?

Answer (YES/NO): NO